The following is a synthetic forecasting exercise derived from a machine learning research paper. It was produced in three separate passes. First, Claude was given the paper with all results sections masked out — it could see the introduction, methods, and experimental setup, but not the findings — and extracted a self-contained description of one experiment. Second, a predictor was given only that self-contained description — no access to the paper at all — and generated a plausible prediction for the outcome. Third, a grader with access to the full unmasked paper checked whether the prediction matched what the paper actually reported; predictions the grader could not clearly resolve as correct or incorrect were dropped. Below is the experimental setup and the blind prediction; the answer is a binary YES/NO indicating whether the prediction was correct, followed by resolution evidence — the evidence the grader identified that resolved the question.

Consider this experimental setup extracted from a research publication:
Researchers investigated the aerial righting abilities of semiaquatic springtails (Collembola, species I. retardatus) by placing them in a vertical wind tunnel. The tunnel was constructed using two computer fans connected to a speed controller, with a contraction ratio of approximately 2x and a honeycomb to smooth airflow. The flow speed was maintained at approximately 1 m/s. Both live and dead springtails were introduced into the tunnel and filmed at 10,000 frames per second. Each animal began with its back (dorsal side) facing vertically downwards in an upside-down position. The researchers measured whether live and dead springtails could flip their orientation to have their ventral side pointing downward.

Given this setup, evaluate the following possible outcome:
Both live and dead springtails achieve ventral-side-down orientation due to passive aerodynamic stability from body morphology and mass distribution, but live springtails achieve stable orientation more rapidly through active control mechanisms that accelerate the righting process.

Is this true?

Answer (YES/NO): NO